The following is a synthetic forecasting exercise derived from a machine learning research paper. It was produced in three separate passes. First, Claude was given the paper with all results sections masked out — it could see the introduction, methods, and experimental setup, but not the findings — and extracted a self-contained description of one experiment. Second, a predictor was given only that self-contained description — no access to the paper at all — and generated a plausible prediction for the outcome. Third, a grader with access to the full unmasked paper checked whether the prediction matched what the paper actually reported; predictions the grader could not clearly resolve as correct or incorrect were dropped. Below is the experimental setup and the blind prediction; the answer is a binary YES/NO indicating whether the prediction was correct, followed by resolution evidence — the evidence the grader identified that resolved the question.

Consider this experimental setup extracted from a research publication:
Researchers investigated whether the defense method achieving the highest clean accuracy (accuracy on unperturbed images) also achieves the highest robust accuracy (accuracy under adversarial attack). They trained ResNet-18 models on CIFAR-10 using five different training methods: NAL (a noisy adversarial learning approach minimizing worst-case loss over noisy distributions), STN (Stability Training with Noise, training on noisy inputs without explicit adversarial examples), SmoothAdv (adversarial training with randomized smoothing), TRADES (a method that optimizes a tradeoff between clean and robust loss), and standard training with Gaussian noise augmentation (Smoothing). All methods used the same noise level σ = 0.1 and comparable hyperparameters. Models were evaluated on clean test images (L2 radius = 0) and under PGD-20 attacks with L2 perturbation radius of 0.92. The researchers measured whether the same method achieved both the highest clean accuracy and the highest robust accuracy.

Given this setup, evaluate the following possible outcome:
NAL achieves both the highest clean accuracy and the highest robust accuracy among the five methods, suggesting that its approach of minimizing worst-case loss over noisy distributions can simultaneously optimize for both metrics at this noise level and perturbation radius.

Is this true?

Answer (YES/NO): NO